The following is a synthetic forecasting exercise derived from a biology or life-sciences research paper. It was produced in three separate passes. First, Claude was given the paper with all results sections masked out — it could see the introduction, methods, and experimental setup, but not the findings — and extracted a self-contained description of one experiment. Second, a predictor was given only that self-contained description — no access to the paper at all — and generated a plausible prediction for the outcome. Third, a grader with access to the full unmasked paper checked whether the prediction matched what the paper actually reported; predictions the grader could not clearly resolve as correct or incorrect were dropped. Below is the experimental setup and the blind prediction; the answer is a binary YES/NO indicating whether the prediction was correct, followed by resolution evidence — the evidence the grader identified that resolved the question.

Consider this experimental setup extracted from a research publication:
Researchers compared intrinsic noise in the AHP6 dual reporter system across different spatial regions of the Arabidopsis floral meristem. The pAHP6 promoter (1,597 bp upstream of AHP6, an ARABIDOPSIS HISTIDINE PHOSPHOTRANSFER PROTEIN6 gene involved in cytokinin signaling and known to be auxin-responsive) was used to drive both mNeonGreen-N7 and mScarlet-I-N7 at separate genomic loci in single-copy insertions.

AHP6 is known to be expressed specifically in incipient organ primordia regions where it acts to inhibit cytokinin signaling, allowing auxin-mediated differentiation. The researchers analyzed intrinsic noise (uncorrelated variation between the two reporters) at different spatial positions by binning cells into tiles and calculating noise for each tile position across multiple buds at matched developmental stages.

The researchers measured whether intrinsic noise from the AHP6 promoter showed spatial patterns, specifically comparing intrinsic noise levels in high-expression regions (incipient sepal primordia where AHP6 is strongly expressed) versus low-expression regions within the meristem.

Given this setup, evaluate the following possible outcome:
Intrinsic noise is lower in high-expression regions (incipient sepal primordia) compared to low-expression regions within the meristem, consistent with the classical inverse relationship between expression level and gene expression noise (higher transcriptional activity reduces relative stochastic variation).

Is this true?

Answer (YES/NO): YES